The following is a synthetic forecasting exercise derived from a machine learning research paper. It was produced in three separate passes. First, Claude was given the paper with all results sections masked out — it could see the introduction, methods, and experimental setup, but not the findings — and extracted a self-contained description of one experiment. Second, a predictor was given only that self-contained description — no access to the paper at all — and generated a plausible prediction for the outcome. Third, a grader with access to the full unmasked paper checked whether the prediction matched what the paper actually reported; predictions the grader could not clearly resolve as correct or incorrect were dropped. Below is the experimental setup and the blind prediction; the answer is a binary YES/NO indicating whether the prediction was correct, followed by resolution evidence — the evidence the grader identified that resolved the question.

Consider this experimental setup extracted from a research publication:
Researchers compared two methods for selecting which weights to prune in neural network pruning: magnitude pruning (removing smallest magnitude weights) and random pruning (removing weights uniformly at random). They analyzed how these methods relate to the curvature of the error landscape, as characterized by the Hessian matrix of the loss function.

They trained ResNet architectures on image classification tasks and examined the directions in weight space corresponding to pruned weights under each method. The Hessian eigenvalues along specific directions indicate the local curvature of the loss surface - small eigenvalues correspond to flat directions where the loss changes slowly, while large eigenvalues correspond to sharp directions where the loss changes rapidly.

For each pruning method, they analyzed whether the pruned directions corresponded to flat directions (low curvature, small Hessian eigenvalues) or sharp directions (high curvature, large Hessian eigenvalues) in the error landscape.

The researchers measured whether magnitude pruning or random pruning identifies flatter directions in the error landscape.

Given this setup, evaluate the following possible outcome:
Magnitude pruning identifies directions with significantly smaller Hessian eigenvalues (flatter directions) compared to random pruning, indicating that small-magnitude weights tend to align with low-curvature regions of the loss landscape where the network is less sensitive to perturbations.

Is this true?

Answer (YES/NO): YES